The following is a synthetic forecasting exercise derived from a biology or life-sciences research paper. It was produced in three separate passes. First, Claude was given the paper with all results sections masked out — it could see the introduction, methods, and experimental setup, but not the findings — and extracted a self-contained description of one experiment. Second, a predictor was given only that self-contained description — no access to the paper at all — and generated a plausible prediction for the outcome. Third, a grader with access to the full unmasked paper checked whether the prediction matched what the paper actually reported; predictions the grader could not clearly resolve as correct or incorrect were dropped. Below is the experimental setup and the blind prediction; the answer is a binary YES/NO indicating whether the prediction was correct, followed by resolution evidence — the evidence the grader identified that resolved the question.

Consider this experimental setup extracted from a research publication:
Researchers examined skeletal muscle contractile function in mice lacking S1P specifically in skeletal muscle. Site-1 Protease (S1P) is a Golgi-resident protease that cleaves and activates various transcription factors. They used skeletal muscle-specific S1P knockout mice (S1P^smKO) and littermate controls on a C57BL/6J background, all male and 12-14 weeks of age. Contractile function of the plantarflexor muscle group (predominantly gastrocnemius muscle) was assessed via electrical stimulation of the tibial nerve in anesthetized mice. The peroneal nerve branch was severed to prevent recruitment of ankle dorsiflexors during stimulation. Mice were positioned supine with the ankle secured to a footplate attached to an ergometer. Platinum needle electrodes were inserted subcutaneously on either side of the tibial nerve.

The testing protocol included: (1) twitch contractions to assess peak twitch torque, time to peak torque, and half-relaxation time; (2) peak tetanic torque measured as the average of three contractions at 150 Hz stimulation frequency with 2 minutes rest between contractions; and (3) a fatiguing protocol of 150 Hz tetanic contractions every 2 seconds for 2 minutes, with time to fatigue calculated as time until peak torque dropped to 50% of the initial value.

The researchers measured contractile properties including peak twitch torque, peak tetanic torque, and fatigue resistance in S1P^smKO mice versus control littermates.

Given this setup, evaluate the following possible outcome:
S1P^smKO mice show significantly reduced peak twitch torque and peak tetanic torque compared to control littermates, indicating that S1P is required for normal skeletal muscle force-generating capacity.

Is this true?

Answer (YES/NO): NO